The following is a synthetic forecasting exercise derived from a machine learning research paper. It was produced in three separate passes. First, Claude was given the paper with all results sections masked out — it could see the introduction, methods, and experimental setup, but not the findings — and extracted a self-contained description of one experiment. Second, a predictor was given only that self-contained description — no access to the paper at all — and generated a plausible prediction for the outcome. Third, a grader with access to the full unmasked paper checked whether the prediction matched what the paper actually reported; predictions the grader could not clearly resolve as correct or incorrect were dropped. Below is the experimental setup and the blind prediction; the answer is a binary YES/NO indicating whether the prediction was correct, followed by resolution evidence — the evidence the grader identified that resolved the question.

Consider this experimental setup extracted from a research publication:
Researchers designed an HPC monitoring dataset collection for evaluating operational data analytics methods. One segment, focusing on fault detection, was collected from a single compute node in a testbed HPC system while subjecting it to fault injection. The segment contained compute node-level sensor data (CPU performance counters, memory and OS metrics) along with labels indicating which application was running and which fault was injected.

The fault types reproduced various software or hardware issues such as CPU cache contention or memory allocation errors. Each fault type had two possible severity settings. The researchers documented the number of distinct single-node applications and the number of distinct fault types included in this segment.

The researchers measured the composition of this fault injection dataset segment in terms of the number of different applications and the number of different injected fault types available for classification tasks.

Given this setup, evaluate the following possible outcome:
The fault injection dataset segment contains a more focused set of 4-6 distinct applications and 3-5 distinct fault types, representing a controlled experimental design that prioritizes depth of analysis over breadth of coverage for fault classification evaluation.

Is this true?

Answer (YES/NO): NO